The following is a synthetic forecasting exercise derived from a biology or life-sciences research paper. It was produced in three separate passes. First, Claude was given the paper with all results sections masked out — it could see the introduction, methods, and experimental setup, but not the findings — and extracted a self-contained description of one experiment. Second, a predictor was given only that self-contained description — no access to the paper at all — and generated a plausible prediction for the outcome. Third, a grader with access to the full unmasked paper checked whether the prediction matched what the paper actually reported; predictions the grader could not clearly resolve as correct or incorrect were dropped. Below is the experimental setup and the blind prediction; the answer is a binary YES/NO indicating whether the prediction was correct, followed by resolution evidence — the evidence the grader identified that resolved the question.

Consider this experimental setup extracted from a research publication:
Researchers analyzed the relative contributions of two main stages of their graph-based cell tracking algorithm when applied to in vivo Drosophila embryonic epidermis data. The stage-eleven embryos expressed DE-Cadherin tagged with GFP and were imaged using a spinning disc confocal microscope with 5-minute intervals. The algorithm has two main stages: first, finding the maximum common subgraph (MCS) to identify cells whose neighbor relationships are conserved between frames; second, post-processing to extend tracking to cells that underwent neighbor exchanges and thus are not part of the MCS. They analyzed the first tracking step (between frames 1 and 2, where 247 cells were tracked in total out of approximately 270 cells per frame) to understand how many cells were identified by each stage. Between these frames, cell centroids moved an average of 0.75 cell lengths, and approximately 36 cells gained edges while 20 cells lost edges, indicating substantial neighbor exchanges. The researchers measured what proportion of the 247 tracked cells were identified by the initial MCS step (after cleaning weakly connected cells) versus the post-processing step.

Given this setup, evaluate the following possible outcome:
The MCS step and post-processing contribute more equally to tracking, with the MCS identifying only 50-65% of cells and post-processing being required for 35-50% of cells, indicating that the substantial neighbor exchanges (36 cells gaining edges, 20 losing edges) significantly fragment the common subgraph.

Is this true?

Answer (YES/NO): NO